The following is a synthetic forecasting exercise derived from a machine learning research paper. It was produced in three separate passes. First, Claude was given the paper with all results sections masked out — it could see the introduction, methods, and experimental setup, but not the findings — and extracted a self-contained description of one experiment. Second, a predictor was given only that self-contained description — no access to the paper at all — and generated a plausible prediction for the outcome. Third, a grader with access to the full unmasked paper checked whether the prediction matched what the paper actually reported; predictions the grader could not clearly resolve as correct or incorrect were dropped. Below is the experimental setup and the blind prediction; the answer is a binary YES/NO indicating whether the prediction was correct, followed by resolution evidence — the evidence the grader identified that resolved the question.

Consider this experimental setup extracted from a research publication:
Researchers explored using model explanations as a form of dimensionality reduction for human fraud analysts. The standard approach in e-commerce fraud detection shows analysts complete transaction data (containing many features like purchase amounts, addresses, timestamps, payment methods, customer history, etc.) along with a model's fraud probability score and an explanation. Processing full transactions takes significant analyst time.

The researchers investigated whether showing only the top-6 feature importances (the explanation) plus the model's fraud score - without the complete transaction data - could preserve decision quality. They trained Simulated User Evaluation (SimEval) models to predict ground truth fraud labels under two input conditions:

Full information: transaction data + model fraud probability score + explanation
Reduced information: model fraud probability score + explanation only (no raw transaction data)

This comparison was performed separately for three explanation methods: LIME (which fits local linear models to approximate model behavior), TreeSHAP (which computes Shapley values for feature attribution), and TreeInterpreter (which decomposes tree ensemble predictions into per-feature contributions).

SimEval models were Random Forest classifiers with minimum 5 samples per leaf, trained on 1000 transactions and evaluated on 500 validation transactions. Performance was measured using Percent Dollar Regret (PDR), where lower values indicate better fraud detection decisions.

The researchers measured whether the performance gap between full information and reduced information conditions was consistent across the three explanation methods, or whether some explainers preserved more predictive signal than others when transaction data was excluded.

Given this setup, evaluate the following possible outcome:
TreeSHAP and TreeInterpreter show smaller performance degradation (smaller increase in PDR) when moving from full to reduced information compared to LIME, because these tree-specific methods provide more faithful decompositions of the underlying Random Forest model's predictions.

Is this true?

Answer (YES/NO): YES